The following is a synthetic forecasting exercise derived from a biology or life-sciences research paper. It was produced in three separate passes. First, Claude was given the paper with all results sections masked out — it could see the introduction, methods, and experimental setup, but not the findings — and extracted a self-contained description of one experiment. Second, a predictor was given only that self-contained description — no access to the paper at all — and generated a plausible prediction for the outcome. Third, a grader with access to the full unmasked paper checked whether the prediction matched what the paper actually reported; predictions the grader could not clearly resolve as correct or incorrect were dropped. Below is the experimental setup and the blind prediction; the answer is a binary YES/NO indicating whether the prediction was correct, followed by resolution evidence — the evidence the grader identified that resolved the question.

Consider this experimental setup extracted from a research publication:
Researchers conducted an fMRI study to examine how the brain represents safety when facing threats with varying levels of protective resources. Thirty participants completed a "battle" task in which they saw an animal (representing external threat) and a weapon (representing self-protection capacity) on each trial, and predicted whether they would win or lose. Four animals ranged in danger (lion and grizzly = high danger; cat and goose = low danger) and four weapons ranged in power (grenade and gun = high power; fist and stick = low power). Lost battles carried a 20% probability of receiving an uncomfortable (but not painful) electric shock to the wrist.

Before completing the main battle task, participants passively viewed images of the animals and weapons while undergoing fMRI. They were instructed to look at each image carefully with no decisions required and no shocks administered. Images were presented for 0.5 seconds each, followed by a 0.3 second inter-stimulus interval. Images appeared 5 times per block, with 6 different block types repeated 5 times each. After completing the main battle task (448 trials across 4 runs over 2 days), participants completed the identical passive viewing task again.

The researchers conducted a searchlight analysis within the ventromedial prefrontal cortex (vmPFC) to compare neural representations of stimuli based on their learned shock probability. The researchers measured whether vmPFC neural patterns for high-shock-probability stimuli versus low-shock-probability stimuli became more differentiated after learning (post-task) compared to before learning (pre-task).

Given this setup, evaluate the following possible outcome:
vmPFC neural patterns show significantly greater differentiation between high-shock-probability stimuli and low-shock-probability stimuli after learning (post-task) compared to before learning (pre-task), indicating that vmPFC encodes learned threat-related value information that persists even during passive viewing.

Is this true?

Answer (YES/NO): NO